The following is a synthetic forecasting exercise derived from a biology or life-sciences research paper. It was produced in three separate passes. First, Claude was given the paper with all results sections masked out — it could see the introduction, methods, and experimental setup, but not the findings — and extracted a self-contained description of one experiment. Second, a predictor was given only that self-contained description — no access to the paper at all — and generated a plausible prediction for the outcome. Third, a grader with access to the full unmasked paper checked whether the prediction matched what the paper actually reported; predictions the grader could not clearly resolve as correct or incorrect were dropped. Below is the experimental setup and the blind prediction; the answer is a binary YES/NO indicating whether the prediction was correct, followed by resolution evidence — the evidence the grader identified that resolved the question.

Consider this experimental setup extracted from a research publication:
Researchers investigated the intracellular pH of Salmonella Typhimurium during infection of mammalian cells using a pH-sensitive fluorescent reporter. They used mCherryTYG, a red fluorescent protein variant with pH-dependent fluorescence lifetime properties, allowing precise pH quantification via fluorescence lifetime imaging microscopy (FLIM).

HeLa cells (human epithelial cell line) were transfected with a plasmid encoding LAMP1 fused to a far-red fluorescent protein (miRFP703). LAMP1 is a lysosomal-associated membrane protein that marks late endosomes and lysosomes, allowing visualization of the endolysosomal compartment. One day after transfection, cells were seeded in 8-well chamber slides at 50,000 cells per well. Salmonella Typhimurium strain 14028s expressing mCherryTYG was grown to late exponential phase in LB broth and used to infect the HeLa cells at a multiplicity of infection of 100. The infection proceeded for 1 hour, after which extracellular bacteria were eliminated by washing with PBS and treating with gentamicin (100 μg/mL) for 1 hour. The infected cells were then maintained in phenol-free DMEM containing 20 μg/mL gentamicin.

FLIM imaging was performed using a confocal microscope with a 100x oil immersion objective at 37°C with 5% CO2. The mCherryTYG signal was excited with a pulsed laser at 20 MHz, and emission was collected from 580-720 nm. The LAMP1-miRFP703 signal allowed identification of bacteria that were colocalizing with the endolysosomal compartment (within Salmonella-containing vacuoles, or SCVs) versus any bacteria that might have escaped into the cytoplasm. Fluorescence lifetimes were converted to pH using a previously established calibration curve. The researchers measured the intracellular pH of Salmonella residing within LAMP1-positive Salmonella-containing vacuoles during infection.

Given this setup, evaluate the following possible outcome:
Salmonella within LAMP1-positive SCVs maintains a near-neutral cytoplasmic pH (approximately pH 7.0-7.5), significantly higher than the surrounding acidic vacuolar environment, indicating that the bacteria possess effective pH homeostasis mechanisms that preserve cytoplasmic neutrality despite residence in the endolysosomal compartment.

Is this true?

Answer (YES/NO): NO